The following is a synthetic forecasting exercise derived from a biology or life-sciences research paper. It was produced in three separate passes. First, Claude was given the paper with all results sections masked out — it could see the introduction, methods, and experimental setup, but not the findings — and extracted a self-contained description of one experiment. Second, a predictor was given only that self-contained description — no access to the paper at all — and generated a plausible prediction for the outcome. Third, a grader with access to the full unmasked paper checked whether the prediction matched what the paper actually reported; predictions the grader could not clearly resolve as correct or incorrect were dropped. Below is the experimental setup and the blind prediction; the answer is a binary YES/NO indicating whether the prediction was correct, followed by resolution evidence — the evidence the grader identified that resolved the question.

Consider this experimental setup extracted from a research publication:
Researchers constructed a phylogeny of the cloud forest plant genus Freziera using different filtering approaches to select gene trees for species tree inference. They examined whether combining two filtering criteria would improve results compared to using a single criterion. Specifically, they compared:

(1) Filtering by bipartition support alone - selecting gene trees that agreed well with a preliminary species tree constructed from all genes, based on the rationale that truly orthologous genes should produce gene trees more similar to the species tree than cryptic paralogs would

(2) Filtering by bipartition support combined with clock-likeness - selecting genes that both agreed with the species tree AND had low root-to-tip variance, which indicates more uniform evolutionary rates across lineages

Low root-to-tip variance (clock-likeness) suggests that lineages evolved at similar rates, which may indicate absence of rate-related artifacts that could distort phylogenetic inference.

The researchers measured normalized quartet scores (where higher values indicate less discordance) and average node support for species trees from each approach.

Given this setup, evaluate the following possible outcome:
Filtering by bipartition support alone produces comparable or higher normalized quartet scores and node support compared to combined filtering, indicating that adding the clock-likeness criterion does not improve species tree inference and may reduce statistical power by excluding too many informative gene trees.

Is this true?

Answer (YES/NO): NO